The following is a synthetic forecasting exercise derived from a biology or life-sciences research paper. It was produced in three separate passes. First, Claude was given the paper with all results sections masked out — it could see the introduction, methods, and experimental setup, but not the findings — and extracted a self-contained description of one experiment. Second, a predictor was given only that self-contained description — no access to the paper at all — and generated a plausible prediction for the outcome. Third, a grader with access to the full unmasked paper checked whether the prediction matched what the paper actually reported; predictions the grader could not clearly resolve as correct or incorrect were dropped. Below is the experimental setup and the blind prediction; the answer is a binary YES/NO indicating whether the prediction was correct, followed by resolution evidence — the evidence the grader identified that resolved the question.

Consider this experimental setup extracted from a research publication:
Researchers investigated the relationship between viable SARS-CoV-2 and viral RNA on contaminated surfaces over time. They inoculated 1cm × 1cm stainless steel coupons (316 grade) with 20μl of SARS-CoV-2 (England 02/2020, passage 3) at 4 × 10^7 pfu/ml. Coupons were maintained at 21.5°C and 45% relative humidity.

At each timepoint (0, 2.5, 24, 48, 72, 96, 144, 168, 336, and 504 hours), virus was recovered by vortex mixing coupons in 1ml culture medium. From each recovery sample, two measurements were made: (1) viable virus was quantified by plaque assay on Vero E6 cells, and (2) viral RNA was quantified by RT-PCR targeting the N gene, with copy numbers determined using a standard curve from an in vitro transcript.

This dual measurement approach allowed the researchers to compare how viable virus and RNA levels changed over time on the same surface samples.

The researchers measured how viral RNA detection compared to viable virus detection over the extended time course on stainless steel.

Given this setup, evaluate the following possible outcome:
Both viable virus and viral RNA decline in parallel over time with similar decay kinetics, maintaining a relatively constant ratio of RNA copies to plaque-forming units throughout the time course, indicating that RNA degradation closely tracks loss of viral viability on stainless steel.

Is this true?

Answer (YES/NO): NO